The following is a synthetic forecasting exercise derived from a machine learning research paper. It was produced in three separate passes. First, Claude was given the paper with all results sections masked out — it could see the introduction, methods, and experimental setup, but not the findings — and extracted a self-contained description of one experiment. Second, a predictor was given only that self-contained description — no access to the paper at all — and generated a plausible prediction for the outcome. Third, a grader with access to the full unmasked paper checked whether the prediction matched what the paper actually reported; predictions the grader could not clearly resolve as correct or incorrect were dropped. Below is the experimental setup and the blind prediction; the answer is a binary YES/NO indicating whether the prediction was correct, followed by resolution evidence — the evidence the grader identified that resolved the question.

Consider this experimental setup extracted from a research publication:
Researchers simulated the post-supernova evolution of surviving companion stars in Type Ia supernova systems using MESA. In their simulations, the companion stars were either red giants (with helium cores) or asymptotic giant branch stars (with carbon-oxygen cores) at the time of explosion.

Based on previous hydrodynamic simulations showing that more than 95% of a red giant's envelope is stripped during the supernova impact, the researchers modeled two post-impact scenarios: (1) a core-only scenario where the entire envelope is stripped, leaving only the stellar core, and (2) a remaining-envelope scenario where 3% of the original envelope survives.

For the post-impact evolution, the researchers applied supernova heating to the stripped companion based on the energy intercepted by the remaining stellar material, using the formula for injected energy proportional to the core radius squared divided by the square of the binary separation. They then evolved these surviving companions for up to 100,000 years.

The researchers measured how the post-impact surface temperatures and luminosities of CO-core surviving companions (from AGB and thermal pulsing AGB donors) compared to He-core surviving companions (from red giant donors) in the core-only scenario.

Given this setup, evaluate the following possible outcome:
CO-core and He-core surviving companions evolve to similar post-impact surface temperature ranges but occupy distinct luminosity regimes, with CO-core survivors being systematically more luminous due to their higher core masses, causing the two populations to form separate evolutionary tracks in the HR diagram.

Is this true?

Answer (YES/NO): NO